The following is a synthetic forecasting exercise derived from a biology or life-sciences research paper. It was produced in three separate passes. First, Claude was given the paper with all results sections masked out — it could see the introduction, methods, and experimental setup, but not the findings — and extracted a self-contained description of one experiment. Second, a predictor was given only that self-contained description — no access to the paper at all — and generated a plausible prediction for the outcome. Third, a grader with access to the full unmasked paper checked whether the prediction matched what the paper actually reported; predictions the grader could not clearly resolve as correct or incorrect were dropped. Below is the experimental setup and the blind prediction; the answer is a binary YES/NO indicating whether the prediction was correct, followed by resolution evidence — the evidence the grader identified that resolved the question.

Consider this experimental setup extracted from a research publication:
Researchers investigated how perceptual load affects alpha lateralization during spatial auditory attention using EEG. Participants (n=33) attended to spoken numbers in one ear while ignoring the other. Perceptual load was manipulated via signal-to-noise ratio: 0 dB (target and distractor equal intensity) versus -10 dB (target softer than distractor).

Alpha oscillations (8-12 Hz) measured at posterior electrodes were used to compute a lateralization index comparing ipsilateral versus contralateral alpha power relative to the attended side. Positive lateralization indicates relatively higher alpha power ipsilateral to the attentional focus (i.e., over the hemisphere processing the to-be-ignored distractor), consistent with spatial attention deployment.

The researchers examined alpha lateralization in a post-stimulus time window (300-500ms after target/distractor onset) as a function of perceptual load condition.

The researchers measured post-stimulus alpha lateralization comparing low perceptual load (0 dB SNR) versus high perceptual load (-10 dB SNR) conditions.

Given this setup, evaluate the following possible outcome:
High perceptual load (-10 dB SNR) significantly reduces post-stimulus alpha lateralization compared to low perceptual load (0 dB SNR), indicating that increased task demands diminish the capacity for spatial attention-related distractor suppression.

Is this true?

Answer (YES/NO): NO